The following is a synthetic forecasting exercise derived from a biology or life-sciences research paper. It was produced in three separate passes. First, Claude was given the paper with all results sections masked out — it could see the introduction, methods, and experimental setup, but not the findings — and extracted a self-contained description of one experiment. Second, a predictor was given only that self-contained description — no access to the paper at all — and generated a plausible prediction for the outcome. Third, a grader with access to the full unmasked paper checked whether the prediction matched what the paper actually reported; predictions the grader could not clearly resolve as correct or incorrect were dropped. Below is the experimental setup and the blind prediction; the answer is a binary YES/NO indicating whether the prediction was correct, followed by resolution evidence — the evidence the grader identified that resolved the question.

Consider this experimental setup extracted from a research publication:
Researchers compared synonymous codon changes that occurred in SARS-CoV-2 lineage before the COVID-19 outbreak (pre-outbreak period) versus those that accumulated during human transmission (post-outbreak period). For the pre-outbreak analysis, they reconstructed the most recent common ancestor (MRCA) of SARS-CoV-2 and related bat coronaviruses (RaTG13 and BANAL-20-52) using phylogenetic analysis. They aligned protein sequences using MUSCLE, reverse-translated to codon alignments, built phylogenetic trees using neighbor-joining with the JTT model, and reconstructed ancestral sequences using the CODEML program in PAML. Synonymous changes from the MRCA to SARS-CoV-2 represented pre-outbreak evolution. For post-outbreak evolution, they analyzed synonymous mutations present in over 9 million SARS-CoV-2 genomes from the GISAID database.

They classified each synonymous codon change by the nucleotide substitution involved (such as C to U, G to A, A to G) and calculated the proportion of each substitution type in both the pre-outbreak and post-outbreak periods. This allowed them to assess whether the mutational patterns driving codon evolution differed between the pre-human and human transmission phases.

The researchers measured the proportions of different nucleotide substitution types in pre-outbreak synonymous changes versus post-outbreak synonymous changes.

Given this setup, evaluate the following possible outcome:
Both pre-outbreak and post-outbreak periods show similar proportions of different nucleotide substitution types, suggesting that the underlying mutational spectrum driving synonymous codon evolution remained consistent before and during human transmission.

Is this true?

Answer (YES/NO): NO